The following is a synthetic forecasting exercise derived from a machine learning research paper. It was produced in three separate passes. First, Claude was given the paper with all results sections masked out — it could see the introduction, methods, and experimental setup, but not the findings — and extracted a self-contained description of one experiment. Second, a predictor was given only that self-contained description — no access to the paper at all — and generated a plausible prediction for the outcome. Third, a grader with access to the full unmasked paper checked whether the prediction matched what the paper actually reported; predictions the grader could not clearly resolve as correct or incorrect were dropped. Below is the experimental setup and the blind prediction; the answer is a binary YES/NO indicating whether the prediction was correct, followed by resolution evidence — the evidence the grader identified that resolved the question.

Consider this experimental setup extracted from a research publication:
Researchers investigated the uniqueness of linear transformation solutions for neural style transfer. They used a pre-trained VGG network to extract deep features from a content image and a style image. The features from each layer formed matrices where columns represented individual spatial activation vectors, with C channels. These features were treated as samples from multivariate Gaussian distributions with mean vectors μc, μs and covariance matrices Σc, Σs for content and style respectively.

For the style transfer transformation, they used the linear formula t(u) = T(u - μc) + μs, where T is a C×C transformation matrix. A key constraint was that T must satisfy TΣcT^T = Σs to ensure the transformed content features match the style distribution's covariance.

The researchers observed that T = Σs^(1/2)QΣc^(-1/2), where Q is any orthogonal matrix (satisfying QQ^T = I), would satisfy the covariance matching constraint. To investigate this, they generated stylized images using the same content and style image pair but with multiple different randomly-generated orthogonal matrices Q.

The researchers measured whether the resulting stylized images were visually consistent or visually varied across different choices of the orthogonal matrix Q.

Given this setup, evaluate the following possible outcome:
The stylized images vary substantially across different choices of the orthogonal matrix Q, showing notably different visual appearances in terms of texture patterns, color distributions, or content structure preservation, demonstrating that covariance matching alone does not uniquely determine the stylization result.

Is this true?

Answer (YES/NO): YES